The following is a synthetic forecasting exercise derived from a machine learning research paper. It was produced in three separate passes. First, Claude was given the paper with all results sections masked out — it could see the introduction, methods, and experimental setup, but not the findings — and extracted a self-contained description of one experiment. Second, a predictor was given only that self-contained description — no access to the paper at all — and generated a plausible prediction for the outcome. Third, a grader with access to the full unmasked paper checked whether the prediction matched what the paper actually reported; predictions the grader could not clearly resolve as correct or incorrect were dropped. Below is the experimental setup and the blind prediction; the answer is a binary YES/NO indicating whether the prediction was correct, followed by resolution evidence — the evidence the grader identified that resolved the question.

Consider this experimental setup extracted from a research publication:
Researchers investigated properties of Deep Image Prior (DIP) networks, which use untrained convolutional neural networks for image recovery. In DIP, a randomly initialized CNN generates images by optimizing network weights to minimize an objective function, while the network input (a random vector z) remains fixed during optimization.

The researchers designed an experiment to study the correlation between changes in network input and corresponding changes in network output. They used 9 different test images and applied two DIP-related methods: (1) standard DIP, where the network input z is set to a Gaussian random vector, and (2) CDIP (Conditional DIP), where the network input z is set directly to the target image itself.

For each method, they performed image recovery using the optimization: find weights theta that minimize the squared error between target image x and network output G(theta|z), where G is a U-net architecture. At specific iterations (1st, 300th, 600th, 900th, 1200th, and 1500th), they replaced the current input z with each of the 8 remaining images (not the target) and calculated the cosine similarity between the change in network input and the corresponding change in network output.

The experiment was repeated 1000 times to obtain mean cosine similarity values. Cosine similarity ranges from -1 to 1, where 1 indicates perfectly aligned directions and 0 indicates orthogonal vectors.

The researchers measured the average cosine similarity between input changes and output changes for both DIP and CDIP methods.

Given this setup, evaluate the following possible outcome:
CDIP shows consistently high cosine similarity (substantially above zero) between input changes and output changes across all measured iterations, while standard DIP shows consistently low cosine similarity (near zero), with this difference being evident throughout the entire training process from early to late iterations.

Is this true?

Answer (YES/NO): NO